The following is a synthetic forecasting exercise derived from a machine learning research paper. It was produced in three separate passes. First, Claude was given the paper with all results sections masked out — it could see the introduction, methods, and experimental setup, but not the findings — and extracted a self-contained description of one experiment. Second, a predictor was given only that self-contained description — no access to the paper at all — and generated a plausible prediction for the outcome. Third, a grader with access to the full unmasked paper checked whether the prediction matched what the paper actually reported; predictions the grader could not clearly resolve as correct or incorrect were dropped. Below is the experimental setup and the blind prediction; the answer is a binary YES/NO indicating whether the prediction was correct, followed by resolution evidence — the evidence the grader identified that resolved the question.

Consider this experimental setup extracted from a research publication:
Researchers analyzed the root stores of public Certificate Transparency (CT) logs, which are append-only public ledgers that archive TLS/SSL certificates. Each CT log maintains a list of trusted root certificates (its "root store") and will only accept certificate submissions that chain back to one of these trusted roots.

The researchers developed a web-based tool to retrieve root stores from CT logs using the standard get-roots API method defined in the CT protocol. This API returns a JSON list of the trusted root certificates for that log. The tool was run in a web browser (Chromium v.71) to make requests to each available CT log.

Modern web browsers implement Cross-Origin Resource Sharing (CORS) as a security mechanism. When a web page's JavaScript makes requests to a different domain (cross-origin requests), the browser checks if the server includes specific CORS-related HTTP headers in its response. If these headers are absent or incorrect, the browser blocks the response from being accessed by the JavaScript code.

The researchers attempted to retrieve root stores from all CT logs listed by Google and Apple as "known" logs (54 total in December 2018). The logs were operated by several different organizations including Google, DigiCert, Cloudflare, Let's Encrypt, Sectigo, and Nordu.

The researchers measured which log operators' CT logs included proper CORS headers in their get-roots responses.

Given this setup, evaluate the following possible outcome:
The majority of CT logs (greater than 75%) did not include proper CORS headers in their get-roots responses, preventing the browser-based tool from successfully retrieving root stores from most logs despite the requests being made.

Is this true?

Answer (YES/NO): NO